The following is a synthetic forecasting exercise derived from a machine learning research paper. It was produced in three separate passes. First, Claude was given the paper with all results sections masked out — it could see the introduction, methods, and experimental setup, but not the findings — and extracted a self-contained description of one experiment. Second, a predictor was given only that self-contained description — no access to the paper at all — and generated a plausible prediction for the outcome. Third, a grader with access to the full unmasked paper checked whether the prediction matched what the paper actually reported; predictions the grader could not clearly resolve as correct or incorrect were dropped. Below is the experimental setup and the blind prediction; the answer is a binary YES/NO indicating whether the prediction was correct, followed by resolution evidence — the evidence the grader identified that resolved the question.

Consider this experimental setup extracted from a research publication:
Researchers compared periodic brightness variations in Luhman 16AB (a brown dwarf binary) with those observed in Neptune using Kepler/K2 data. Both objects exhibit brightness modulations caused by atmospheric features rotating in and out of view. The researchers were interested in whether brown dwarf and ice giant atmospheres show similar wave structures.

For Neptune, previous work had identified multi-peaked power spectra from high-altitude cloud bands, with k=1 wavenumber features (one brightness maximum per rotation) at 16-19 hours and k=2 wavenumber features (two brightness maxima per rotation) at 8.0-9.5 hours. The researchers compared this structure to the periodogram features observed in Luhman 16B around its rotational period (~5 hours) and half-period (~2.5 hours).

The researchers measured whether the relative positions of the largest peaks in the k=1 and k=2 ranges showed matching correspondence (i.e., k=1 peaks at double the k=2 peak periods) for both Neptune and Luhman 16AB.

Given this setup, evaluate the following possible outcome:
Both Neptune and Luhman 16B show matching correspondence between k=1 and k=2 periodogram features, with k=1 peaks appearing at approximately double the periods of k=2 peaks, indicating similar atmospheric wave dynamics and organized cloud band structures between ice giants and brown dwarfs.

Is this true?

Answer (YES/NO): NO